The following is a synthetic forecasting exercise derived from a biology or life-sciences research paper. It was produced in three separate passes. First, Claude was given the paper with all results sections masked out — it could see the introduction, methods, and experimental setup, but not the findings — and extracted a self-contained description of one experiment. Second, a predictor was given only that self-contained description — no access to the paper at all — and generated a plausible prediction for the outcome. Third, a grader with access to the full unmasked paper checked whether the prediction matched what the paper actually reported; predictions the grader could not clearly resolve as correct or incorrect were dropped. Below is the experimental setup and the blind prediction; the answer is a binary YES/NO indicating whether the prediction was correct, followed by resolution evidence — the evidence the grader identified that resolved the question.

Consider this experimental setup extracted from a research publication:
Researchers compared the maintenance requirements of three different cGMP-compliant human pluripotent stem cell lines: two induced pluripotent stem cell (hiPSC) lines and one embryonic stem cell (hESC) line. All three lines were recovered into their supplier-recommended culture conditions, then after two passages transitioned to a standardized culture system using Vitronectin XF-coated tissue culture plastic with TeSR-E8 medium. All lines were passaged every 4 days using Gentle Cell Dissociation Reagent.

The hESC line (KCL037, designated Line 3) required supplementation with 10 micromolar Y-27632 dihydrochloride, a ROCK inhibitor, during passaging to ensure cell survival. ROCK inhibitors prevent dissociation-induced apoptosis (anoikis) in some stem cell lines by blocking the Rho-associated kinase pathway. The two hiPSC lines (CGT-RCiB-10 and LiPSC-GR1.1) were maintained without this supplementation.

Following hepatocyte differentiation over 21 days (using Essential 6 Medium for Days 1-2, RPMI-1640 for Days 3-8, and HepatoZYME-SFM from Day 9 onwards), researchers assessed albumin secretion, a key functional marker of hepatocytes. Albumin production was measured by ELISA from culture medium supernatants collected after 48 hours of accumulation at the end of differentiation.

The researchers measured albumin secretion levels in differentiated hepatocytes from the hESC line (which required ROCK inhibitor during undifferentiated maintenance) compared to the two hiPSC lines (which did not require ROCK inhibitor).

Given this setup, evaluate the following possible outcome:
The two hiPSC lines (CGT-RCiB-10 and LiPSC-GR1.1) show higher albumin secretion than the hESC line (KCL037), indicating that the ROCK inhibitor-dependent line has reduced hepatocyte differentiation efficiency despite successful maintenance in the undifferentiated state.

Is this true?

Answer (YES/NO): NO